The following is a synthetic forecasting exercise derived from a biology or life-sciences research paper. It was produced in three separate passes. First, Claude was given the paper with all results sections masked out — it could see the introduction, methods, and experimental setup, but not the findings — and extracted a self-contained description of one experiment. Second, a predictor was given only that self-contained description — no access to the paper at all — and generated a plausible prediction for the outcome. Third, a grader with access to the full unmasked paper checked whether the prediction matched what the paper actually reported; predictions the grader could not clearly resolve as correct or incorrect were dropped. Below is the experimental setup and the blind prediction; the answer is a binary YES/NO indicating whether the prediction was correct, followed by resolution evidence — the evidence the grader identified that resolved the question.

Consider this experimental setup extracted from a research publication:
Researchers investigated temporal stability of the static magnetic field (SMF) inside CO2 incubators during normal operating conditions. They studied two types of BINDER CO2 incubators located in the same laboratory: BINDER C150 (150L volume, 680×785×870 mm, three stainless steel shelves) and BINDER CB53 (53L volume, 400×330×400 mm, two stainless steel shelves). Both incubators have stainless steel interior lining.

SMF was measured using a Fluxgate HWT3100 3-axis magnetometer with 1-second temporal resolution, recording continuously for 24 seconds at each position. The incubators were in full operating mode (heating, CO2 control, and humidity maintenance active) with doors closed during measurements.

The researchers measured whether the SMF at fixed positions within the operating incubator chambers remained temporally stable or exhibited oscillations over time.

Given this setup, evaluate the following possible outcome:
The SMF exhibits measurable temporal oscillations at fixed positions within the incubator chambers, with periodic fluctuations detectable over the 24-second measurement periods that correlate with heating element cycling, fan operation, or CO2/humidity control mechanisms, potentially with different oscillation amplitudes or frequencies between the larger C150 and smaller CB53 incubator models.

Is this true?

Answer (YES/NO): YES